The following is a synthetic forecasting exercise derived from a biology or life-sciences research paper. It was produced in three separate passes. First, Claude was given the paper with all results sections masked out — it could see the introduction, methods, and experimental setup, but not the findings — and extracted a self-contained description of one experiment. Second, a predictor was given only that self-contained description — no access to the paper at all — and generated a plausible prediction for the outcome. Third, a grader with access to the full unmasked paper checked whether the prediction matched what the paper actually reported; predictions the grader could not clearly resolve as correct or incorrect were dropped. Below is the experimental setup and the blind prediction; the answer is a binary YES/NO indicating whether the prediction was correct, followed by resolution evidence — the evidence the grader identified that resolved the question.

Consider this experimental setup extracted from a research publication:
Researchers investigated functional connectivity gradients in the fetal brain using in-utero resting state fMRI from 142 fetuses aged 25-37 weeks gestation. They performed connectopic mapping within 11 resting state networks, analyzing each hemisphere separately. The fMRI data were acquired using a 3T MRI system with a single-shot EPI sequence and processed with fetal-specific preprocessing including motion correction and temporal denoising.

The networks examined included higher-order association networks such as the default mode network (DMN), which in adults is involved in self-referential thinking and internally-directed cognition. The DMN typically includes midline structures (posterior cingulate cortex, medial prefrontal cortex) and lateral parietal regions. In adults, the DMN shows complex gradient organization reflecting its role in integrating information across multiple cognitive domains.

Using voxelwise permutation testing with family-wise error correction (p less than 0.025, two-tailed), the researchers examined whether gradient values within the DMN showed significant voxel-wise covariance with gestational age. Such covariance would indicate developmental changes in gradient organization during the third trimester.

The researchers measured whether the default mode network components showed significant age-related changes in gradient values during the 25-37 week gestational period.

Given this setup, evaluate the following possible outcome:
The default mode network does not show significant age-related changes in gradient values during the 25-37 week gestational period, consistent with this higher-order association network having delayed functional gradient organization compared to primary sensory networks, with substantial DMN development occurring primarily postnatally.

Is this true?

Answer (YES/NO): NO